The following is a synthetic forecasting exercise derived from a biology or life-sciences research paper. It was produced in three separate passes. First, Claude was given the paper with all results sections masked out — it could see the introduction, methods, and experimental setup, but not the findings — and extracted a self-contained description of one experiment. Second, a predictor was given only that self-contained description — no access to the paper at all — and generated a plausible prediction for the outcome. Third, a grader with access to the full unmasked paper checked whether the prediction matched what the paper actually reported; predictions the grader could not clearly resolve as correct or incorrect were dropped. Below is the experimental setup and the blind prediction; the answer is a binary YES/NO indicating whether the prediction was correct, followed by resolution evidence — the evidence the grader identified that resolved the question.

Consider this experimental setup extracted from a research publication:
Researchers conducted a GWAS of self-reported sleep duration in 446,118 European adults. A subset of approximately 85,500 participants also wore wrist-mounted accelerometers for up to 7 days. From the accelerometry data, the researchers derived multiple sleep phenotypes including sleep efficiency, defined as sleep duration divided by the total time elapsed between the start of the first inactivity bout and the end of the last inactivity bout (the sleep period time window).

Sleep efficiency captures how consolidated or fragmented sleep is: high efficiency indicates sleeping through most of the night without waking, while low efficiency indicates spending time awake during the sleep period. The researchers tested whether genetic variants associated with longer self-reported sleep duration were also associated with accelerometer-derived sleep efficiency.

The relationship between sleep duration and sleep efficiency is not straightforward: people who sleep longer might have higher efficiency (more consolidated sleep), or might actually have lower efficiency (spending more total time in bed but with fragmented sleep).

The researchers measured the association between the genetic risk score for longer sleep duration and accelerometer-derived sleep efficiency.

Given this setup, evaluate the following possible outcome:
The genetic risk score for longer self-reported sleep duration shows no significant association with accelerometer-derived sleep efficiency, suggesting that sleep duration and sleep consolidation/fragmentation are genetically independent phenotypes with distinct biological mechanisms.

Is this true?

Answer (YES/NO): NO